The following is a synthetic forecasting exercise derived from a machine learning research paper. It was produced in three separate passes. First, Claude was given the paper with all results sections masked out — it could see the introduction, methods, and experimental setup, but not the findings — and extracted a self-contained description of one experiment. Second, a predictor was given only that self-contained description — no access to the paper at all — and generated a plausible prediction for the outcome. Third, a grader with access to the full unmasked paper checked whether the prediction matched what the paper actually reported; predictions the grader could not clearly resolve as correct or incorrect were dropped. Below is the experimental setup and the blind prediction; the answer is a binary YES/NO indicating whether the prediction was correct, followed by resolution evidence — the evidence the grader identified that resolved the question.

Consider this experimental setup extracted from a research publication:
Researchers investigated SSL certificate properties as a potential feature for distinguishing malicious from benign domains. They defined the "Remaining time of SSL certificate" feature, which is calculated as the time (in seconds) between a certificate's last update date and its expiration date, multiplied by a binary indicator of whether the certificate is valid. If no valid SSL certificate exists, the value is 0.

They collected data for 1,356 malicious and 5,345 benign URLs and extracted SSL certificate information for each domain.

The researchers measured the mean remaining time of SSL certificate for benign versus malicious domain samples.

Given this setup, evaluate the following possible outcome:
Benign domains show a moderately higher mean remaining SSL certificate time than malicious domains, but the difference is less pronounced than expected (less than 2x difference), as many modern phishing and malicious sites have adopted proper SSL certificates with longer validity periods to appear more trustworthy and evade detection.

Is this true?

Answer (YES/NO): NO